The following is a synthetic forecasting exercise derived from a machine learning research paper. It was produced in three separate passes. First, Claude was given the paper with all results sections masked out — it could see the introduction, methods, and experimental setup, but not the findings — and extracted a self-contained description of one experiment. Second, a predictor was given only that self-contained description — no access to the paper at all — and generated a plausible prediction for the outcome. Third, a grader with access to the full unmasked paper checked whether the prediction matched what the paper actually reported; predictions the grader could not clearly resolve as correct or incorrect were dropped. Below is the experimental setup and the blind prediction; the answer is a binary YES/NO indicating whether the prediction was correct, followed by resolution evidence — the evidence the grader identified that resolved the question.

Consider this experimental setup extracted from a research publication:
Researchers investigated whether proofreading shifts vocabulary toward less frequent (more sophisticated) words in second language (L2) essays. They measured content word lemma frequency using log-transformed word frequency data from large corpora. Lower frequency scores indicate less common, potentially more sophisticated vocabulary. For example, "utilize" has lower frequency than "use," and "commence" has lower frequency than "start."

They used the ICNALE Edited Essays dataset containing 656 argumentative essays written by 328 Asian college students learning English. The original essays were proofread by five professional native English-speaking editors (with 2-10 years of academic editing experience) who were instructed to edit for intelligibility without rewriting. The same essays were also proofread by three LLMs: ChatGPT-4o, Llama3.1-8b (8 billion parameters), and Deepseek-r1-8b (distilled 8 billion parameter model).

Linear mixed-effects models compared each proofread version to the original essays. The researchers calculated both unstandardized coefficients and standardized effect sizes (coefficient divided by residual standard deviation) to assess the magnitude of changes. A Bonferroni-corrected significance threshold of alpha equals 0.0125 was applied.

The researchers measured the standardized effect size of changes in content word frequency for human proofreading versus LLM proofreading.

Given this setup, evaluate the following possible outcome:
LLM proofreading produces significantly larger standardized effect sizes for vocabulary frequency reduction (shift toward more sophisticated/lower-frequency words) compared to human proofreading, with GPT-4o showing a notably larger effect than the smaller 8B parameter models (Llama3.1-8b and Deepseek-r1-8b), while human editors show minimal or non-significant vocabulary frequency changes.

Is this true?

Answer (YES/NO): NO